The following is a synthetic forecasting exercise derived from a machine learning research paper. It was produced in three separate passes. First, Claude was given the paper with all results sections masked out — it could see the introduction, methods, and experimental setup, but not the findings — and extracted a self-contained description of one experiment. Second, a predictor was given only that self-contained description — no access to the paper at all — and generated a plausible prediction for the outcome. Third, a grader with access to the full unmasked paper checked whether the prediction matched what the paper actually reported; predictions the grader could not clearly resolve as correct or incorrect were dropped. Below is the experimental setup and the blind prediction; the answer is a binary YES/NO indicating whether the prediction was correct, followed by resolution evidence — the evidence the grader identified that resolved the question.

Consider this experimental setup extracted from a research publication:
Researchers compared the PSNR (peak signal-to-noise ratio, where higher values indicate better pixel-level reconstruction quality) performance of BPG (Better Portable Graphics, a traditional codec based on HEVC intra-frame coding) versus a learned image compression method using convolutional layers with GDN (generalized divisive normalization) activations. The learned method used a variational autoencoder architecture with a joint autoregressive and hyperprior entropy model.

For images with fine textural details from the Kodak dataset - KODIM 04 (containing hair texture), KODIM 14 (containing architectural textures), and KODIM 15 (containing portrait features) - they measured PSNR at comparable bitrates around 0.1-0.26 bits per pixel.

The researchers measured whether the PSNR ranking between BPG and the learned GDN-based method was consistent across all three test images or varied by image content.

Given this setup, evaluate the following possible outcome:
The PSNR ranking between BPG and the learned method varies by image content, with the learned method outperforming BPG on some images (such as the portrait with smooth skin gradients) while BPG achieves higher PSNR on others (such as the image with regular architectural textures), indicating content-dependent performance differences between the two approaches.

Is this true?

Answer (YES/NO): NO